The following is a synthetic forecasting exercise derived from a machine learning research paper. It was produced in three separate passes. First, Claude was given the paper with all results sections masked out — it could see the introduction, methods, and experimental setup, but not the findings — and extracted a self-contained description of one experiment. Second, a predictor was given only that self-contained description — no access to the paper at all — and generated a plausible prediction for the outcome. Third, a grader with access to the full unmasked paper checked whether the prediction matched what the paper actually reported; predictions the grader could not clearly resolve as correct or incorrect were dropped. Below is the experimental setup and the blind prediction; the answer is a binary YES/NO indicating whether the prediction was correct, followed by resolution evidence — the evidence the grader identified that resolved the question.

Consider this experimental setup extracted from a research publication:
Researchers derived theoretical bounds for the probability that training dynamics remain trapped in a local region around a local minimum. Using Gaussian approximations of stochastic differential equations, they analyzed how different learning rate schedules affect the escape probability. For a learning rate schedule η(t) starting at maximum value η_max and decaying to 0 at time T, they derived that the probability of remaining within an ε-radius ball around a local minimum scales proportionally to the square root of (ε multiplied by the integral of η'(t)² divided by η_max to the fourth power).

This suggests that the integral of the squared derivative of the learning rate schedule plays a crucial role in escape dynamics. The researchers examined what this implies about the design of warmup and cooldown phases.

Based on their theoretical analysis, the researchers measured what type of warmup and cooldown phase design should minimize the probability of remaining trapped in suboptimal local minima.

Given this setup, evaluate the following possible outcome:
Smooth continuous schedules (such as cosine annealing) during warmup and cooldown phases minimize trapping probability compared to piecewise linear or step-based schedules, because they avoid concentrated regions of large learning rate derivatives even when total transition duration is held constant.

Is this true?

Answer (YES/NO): NO